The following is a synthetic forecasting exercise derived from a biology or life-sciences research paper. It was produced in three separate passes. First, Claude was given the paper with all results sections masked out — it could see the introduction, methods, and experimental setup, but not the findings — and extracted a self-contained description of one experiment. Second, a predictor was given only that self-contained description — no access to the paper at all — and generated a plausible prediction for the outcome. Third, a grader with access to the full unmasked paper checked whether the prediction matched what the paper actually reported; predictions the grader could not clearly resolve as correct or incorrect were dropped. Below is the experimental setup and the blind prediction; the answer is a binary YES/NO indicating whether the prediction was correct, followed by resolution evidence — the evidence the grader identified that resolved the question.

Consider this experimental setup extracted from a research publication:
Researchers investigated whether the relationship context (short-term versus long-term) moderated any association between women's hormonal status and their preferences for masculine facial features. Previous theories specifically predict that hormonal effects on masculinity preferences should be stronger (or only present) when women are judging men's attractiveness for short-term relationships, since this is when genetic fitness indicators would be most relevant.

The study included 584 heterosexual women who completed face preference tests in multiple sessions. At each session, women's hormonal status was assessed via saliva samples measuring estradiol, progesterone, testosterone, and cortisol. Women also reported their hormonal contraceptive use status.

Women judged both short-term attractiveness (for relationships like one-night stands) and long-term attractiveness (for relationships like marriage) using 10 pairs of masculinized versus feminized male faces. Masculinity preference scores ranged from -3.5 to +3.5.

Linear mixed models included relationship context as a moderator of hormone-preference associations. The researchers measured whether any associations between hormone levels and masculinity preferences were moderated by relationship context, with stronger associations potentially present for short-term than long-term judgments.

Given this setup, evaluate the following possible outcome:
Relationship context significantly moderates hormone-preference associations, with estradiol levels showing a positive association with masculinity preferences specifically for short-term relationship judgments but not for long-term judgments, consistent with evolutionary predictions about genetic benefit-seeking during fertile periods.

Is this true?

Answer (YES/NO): NO